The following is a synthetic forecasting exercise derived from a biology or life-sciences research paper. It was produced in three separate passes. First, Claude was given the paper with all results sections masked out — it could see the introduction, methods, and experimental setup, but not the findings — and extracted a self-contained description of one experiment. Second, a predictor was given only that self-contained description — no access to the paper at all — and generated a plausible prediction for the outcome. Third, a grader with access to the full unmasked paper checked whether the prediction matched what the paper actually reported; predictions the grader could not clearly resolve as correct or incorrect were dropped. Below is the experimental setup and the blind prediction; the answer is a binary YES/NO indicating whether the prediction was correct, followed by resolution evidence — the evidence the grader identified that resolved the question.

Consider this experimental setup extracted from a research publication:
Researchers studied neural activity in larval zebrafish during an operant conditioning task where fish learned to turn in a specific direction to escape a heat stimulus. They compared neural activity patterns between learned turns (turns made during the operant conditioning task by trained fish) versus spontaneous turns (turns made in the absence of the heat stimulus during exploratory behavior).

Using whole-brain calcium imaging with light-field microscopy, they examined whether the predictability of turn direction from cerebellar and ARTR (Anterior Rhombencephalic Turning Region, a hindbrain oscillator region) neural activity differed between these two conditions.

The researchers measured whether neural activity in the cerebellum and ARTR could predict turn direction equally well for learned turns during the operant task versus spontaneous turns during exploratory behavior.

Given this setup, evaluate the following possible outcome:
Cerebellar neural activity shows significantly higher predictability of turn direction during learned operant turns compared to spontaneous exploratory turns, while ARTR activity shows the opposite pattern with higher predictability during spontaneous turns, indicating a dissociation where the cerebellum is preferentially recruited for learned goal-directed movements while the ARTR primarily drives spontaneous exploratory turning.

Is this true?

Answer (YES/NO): NO